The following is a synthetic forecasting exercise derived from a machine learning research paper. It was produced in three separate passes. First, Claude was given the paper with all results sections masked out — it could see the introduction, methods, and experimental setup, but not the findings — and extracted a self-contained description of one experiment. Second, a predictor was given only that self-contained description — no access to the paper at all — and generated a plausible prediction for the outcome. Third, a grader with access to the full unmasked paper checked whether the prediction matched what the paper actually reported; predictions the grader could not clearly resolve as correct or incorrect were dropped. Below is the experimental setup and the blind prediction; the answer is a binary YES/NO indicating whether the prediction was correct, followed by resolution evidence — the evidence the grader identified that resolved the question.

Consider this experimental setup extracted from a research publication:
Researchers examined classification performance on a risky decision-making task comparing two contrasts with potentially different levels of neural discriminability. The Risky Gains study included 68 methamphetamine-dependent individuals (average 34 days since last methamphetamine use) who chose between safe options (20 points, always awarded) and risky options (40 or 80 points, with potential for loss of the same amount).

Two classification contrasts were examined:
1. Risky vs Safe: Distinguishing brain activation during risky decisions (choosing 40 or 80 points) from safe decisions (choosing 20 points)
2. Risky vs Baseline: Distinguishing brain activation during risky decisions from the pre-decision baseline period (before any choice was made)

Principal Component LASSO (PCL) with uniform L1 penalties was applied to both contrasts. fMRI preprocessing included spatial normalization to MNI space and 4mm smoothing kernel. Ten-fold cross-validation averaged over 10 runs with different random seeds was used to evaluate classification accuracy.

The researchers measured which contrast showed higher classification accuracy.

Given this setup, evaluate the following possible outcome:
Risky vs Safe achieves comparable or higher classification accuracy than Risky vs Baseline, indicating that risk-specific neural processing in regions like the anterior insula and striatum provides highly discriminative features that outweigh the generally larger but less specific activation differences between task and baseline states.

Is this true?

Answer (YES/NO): NO